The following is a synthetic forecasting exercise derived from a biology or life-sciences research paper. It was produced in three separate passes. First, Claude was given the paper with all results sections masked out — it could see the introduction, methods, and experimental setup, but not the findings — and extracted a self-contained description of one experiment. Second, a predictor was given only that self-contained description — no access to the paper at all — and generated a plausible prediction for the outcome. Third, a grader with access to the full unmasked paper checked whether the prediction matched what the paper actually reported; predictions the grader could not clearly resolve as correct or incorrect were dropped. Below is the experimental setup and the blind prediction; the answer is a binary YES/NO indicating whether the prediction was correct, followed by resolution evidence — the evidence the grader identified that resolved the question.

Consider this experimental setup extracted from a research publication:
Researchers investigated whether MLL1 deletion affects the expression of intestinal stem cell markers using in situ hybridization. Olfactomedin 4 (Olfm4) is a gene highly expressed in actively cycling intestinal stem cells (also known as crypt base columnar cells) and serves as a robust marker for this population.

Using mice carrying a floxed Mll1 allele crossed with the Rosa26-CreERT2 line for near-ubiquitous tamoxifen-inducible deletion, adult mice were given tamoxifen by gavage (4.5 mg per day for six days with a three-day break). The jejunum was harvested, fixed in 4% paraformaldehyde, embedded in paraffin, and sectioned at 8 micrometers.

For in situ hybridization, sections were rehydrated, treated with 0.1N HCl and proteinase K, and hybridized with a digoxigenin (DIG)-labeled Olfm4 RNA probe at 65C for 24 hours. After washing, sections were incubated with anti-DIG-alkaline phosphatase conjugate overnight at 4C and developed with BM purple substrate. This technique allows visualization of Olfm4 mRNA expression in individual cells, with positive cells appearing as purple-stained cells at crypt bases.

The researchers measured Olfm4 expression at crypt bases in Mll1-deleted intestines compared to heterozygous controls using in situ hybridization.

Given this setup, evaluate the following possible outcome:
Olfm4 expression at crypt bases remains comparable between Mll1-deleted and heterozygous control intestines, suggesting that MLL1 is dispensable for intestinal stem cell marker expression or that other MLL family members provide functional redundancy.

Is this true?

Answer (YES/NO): NO